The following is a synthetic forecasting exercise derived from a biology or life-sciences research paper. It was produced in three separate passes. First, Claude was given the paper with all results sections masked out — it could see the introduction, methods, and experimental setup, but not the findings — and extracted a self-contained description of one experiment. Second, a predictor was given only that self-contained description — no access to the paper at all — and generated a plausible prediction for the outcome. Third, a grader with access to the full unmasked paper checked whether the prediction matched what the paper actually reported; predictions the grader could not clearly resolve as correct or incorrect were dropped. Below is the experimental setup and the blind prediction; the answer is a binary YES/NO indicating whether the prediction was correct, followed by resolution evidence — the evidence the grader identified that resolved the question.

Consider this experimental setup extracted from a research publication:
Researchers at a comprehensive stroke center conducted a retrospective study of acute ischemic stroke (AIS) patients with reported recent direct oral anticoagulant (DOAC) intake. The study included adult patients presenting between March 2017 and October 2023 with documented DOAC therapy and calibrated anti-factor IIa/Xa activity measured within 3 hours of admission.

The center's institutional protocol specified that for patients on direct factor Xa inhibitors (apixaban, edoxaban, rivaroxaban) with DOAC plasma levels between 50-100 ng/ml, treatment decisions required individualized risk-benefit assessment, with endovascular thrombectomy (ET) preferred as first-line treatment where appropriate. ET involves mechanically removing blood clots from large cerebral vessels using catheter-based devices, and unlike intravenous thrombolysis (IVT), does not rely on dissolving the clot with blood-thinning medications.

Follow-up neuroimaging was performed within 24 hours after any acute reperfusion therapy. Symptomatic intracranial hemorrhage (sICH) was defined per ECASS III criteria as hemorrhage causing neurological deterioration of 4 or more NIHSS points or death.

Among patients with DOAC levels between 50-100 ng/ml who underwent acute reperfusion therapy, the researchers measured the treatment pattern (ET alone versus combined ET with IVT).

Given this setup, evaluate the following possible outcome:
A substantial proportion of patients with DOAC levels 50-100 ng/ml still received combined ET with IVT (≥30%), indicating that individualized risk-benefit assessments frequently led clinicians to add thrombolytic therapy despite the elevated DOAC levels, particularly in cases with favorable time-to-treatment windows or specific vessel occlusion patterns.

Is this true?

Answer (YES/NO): NO